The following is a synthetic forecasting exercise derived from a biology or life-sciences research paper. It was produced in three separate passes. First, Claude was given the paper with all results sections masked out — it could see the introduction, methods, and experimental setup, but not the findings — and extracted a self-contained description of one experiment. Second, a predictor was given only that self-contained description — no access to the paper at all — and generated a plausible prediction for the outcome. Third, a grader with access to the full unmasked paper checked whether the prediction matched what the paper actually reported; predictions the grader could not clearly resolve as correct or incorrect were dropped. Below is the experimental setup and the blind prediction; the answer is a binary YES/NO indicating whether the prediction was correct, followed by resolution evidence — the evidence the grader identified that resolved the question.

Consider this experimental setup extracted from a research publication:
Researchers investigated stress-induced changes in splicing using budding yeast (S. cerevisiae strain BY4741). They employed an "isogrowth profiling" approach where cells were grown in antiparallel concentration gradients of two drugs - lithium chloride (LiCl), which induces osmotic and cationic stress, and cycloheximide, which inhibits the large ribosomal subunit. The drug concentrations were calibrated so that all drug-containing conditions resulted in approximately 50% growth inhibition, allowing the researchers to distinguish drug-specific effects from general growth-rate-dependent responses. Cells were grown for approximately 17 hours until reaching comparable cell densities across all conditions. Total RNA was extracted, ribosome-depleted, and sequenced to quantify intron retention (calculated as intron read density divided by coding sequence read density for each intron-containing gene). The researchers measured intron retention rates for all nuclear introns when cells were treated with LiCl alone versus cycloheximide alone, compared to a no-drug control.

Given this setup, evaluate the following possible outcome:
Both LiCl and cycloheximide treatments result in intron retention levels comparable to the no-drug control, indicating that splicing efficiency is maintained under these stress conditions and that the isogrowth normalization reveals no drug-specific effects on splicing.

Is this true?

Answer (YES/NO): NO